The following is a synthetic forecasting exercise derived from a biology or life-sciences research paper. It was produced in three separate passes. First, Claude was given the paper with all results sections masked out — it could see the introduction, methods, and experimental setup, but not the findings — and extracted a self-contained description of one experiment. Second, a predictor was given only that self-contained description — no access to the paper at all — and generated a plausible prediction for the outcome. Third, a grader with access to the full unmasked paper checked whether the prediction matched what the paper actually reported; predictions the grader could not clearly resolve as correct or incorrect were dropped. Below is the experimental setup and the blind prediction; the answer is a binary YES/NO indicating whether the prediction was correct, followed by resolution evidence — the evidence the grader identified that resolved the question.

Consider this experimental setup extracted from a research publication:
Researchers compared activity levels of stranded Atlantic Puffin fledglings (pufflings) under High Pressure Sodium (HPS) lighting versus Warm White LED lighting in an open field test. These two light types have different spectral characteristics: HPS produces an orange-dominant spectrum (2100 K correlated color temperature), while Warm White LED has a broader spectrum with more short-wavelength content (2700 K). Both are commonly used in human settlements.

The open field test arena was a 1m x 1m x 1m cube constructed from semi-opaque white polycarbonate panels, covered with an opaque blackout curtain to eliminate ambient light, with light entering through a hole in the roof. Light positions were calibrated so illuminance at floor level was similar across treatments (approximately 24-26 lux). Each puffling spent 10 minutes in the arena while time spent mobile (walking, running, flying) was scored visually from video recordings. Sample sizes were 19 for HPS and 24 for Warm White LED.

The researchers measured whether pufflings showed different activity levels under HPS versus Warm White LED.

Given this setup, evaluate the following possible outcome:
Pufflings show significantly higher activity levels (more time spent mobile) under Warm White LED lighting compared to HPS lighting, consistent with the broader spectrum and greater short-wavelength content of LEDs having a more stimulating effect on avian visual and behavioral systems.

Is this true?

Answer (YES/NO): NO